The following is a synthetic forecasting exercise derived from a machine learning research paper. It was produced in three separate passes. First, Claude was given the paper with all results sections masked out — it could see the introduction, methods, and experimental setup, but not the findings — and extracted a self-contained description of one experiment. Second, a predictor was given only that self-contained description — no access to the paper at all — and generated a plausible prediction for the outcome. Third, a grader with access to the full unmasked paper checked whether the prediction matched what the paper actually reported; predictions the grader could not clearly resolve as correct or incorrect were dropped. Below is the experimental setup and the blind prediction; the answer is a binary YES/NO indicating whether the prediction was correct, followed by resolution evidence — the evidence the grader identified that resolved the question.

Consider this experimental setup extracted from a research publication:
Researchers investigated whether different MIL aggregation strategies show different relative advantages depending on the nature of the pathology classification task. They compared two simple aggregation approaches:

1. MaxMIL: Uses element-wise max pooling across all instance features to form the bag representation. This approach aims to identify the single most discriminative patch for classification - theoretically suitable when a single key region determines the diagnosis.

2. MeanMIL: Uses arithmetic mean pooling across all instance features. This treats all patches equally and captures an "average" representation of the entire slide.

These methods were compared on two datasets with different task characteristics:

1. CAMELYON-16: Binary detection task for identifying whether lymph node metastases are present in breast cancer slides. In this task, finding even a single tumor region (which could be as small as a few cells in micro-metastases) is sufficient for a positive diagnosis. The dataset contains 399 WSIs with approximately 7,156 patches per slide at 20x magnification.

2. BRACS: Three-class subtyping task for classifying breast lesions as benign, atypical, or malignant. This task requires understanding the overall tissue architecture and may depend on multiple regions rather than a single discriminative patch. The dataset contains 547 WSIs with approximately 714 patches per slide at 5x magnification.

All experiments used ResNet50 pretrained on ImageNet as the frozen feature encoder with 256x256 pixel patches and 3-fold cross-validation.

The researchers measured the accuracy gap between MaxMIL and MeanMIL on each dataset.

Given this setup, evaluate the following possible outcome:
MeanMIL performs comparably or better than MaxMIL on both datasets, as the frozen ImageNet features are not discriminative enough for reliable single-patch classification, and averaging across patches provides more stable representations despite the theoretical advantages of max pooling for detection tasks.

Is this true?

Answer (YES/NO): NO